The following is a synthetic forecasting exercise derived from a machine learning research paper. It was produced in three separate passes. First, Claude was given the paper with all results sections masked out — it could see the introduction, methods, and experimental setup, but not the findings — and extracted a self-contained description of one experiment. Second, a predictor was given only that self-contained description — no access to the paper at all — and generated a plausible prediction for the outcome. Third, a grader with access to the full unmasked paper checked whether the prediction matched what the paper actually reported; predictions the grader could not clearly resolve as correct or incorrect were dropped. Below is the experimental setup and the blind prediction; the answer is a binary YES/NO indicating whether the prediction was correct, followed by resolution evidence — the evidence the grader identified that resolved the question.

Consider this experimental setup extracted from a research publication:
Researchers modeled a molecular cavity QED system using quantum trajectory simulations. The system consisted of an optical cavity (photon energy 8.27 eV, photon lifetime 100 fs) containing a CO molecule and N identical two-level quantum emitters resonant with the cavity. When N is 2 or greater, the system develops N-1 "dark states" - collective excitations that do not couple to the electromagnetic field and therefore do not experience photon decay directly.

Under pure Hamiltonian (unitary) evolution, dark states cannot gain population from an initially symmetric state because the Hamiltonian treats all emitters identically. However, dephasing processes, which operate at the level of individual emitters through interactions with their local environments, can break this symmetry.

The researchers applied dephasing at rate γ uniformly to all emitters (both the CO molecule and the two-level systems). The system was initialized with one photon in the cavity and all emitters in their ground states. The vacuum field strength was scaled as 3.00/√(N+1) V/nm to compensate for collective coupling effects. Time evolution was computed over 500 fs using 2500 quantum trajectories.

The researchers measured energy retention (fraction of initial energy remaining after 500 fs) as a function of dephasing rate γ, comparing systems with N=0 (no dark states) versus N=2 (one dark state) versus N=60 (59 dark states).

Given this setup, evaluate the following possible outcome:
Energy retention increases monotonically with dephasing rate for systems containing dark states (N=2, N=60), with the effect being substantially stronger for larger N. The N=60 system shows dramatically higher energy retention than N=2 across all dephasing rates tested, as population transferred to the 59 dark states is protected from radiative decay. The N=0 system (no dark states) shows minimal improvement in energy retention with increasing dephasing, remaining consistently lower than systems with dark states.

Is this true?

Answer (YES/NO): NO